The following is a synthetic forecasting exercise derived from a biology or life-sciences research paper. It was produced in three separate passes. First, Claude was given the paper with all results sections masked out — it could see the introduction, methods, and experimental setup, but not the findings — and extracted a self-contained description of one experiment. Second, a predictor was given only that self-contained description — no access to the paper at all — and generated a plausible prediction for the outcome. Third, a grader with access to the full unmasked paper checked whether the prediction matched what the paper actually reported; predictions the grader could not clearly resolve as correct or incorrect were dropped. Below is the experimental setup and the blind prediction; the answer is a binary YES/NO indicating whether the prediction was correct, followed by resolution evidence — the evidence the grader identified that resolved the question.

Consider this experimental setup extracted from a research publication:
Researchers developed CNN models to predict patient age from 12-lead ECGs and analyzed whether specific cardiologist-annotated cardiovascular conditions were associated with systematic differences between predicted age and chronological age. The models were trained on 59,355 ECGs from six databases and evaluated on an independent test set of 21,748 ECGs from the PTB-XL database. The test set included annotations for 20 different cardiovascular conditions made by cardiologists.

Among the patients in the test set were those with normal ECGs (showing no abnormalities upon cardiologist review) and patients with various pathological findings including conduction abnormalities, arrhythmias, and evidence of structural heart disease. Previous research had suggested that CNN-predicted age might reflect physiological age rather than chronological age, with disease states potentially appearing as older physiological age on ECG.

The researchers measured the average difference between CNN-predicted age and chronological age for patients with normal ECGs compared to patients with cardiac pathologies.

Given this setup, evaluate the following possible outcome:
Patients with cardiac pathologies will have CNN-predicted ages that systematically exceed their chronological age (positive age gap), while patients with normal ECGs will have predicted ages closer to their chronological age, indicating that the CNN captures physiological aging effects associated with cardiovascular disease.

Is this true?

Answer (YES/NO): NO